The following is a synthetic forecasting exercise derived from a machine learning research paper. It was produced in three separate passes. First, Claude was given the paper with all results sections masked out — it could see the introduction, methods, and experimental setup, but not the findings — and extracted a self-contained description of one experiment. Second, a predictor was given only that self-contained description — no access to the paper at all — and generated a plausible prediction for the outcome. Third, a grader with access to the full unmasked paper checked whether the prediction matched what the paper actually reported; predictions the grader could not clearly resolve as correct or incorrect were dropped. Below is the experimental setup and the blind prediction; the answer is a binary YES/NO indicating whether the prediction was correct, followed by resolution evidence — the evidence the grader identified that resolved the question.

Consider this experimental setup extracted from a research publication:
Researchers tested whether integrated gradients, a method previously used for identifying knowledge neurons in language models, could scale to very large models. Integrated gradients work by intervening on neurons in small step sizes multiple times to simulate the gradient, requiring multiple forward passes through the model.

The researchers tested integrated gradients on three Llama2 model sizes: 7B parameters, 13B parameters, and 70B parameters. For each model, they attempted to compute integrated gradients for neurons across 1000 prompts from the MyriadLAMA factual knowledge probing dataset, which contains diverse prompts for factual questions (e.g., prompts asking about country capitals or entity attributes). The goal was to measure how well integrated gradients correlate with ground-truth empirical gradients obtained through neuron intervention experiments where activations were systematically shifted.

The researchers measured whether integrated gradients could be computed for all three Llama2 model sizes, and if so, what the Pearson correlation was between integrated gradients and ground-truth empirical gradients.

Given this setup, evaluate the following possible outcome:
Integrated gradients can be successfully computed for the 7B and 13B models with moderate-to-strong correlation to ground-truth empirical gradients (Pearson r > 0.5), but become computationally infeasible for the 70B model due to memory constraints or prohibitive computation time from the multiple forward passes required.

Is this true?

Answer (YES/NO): YES